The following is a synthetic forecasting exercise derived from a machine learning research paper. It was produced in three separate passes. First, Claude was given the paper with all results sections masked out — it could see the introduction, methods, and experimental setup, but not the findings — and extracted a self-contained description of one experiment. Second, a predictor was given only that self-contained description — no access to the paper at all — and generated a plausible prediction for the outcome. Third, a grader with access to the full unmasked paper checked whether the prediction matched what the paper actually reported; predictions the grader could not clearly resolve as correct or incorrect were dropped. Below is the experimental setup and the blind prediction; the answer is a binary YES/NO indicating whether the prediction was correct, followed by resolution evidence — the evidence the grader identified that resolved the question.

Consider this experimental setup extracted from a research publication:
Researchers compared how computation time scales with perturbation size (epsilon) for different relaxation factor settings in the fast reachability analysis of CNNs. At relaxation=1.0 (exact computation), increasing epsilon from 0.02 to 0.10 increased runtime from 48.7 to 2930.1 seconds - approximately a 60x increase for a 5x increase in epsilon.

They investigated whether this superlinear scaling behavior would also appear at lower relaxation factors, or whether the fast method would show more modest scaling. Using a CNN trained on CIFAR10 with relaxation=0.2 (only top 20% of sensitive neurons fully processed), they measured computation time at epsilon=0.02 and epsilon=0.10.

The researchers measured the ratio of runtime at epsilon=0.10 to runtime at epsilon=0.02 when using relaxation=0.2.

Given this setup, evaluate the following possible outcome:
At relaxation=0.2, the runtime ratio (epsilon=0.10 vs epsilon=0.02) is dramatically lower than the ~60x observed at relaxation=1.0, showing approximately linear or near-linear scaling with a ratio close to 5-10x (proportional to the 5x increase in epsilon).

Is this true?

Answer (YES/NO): NO